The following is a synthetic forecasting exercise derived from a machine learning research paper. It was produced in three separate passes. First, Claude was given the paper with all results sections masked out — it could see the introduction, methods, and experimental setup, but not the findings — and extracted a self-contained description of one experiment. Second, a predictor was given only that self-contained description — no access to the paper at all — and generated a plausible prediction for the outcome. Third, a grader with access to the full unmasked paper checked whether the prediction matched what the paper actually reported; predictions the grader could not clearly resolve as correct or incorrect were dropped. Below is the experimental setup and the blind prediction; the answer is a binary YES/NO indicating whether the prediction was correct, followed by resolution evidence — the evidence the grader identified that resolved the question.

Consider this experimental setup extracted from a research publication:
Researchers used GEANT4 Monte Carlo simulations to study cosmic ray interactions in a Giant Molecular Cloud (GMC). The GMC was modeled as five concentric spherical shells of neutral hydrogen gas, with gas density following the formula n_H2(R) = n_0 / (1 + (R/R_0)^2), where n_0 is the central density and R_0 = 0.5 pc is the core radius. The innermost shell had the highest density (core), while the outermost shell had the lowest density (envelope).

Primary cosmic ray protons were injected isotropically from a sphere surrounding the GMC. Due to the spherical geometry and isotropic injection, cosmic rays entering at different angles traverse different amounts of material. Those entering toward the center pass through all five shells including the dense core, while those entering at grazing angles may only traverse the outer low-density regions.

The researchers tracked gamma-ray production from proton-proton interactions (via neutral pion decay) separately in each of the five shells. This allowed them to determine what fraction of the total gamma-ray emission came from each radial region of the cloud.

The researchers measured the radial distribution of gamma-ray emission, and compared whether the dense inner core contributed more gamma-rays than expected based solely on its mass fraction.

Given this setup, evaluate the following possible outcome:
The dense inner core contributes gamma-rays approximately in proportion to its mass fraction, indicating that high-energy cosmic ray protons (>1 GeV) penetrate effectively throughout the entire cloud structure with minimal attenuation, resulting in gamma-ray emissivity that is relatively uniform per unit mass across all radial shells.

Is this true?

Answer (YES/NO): YES